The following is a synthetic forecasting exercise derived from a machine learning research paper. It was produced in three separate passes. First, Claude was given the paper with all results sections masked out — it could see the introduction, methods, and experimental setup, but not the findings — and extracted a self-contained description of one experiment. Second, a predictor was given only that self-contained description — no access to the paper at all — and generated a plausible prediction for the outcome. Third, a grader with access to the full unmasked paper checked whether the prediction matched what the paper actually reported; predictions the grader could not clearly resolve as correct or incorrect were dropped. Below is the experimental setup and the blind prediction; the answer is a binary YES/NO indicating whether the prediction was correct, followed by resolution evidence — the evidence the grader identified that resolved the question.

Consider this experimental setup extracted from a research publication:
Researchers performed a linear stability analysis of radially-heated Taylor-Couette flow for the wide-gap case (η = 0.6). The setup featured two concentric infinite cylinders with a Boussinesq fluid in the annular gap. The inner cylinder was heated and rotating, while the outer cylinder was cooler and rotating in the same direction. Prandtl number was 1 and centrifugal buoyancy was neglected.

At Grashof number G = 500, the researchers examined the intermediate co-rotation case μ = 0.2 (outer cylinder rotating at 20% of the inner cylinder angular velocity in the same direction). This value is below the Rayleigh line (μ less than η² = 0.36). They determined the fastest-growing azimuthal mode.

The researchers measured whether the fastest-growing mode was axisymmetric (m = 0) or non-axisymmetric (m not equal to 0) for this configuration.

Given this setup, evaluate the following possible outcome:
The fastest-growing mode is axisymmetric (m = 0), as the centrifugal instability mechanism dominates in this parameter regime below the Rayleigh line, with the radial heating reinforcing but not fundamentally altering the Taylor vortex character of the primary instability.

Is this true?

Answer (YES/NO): NO